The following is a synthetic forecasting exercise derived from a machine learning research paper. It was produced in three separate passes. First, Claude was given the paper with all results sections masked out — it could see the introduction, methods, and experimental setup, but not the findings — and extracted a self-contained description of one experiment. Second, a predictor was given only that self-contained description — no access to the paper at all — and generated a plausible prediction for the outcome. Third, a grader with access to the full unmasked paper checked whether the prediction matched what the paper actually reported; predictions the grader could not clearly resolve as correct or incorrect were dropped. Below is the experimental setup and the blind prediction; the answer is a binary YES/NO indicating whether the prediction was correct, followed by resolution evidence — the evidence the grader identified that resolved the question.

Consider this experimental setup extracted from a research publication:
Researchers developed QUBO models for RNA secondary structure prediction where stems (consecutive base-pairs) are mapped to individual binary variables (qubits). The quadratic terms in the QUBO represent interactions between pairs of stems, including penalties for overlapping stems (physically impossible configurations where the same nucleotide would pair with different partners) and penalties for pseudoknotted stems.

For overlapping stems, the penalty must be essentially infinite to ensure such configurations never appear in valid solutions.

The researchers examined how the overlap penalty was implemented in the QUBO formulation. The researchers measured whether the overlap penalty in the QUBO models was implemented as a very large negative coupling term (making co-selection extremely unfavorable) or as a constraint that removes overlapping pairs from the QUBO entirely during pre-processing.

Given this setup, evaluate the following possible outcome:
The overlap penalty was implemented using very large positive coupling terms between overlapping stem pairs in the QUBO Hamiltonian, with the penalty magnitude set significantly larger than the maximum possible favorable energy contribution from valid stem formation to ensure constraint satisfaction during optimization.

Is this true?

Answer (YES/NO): NO